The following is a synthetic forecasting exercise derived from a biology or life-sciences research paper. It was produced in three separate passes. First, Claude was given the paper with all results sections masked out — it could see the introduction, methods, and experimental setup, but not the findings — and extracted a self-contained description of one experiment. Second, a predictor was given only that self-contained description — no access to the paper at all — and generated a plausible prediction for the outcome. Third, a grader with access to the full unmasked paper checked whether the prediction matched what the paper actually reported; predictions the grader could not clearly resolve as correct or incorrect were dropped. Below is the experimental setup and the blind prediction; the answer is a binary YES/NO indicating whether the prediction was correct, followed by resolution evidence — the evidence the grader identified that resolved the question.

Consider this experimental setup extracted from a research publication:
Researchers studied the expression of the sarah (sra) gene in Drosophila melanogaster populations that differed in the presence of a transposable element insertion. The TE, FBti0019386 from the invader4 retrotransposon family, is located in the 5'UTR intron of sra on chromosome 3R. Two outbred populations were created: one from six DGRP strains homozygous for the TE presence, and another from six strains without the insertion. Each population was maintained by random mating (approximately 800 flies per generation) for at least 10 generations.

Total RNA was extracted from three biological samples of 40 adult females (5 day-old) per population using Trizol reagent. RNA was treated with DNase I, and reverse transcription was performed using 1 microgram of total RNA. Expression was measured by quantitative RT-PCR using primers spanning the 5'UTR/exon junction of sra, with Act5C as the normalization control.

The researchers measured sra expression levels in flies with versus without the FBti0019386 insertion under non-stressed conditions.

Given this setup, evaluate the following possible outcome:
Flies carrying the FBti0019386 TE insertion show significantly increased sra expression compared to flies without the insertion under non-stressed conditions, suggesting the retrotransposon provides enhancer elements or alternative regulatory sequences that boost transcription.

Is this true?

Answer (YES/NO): NO